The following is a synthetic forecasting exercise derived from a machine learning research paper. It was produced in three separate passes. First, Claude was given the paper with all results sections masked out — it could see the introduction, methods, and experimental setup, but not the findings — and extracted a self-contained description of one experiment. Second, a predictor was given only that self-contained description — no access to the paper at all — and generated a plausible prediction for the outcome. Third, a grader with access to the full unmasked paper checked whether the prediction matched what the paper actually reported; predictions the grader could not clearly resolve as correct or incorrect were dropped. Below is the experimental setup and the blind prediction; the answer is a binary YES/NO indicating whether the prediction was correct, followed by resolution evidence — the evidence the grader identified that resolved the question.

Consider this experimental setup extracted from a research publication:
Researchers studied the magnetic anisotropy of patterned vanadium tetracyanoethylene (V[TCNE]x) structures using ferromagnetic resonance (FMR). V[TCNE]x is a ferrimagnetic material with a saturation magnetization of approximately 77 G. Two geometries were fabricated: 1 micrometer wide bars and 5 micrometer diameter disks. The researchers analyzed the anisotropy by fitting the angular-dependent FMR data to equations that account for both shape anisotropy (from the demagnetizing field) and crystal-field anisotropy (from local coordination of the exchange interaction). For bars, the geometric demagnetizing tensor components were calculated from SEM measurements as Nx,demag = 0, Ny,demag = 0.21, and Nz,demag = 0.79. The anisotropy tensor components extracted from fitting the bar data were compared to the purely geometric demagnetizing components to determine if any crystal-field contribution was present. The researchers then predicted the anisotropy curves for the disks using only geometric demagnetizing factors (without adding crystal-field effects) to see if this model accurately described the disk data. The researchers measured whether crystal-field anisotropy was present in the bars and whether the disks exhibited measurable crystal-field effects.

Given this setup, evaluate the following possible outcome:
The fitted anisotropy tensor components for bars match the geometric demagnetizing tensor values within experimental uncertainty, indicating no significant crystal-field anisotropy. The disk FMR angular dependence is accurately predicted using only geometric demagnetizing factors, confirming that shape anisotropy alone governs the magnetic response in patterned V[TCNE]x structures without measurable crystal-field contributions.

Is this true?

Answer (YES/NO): NO